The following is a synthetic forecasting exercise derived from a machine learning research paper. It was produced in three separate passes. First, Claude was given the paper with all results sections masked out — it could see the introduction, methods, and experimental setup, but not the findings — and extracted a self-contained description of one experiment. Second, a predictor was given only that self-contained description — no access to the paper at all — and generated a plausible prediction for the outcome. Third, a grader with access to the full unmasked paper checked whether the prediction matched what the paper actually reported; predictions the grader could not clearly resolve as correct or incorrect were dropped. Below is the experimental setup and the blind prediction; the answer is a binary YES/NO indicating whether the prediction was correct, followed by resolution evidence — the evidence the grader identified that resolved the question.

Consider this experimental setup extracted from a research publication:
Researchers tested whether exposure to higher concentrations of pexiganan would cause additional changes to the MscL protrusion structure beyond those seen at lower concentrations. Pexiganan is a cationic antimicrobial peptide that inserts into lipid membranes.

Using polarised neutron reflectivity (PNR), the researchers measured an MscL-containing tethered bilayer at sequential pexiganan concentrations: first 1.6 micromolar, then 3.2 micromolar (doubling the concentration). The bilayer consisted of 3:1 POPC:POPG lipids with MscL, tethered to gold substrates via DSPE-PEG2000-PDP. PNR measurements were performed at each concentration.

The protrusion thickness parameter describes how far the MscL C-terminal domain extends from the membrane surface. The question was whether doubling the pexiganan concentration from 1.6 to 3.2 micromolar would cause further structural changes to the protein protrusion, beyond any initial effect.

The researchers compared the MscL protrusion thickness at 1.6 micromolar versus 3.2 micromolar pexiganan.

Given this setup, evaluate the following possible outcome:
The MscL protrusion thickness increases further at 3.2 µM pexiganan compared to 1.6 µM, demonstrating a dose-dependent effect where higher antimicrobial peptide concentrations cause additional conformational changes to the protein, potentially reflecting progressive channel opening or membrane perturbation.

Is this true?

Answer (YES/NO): NO